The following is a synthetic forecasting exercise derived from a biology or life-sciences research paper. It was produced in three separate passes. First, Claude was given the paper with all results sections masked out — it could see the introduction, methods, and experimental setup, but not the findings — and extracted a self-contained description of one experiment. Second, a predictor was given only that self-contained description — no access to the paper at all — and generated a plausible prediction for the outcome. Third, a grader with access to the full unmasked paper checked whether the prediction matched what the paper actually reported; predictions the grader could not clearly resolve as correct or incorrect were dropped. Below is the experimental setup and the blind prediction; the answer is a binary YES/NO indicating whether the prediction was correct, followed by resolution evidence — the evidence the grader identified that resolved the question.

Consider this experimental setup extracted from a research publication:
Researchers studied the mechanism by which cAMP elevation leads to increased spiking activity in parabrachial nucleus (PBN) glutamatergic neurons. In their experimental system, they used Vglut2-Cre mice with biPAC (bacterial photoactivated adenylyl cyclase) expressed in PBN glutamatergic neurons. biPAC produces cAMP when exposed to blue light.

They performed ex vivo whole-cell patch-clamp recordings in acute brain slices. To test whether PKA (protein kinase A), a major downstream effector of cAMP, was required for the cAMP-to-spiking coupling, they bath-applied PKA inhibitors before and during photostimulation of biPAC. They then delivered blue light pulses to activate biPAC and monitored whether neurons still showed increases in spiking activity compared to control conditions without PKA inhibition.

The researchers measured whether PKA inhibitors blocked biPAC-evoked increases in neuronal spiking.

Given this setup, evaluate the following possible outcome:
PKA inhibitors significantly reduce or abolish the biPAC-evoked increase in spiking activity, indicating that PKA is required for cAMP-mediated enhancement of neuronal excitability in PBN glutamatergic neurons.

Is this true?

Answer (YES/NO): YES